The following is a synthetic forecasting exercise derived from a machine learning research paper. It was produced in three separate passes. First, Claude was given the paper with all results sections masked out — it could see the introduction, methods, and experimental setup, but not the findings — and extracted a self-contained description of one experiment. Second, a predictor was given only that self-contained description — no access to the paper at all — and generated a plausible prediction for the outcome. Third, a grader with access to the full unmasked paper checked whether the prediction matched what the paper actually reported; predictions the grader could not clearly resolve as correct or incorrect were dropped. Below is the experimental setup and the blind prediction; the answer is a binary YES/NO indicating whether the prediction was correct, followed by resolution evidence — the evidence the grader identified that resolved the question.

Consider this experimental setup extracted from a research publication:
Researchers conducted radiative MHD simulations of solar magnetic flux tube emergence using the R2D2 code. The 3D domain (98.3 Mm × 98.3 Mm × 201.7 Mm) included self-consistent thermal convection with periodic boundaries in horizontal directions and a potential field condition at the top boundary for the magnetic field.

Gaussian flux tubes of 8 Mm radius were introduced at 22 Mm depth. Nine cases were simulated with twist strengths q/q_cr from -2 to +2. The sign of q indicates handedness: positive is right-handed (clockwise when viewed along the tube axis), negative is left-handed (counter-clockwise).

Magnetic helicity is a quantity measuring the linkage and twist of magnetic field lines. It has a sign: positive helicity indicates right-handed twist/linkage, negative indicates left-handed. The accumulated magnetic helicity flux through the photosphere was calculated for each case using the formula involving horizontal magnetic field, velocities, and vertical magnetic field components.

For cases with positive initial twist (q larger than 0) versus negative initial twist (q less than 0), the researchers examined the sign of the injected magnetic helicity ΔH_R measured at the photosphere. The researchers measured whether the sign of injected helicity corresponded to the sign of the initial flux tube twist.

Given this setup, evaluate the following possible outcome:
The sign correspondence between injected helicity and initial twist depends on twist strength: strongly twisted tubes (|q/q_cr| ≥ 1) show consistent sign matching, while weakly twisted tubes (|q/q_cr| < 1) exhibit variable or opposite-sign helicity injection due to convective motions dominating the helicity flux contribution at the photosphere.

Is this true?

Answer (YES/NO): NO